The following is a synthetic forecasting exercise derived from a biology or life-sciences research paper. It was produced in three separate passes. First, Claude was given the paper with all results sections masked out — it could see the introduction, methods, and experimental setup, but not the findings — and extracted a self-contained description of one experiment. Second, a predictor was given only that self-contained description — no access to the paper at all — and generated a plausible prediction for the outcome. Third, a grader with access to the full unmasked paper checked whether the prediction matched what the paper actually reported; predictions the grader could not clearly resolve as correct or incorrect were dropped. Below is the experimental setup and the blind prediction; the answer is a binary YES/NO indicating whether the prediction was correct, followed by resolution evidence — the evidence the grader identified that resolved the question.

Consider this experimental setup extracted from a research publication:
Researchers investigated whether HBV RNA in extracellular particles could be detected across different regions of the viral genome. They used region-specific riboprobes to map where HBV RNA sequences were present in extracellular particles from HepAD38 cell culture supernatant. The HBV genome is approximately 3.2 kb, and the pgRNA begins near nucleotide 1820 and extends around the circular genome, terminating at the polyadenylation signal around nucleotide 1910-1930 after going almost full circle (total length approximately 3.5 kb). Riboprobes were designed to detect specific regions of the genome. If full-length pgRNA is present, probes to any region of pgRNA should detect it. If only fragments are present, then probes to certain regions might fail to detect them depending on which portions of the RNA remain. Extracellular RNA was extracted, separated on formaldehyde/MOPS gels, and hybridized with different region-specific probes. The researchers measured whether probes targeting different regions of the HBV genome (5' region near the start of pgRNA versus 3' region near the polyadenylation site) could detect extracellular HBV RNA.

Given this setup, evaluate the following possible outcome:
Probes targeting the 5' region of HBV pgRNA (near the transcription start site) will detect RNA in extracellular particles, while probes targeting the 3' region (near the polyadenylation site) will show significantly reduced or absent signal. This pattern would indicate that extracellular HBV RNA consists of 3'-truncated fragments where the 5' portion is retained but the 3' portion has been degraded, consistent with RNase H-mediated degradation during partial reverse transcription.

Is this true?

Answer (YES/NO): NO